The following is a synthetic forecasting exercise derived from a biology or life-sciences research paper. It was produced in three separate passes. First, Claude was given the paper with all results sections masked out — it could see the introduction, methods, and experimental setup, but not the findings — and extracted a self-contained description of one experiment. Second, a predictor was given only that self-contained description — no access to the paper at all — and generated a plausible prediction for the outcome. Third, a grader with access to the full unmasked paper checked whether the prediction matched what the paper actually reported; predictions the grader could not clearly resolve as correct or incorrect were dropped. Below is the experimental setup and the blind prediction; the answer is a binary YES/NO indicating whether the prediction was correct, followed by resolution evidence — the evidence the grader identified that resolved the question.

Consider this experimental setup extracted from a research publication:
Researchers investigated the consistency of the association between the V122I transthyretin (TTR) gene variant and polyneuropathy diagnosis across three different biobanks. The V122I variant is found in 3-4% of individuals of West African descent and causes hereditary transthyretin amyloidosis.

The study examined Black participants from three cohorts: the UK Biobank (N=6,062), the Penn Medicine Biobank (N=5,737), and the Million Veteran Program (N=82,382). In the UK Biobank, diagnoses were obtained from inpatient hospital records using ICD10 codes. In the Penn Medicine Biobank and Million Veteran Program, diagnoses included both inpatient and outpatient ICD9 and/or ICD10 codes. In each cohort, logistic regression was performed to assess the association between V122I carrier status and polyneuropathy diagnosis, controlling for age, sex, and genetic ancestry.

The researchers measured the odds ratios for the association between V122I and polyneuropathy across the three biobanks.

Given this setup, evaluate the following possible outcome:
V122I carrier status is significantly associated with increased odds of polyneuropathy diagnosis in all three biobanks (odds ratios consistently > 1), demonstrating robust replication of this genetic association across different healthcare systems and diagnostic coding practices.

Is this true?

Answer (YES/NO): YES